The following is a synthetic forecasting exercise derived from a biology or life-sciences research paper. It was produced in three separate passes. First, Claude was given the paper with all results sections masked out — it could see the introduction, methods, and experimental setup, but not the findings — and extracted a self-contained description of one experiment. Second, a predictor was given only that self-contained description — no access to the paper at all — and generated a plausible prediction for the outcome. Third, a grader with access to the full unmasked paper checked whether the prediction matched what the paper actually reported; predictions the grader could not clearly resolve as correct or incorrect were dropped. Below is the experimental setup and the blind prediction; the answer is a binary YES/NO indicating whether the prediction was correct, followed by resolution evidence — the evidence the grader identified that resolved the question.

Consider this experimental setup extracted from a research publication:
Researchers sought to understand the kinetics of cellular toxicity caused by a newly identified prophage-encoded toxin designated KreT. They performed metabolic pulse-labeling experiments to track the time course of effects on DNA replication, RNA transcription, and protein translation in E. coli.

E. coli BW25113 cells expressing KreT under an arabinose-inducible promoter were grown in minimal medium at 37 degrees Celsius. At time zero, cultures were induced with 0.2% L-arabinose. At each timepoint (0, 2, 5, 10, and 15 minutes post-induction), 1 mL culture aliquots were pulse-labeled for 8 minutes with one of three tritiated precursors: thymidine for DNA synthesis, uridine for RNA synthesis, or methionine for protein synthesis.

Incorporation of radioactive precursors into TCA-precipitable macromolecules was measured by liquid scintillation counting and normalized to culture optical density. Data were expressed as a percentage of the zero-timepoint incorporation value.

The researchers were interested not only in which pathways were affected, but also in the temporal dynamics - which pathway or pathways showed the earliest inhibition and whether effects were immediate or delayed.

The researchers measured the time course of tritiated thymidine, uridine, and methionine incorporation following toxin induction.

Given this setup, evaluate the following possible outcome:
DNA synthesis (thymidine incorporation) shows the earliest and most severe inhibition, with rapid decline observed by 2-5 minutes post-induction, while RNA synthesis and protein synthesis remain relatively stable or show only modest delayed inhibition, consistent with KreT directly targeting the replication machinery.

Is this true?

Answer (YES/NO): NO